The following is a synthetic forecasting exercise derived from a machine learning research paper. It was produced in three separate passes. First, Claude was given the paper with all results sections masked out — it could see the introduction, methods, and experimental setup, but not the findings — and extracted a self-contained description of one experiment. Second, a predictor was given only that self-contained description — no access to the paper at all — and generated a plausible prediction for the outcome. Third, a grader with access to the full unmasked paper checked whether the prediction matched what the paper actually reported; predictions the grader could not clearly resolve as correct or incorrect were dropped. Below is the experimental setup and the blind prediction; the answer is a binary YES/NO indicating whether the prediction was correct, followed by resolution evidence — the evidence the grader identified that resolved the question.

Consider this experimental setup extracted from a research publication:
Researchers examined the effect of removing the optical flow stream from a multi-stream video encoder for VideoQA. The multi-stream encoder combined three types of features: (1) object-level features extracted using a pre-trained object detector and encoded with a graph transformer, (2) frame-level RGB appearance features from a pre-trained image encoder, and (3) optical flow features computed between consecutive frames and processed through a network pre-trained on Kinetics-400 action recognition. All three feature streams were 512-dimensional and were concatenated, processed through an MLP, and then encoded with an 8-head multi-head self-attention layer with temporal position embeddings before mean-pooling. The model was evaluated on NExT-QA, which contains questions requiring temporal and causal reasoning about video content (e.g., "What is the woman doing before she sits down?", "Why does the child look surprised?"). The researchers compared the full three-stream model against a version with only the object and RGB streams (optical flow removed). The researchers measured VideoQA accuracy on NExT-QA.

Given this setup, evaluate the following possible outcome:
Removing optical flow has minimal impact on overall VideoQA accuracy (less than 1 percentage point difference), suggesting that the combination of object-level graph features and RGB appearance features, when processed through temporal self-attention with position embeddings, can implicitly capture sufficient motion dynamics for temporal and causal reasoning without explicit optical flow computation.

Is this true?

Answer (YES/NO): NO